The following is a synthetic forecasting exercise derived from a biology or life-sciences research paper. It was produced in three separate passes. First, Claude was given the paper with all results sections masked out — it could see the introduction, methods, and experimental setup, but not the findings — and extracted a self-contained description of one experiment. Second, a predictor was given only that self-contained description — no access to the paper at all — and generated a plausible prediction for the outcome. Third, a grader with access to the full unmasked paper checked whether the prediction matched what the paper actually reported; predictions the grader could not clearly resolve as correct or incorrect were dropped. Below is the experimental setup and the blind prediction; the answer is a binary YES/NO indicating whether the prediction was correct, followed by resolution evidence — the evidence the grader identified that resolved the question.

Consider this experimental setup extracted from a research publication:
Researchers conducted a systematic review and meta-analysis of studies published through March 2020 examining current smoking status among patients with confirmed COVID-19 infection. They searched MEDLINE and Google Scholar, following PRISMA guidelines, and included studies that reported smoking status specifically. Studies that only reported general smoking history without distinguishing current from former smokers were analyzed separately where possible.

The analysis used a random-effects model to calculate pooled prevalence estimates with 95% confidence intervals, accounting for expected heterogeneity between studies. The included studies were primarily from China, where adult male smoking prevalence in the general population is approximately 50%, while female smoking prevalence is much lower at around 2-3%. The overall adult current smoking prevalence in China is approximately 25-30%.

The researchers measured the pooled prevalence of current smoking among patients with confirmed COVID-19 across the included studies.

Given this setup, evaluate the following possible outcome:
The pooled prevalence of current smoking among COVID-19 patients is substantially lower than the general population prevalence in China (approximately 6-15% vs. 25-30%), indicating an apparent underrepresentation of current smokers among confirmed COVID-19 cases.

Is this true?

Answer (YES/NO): YES